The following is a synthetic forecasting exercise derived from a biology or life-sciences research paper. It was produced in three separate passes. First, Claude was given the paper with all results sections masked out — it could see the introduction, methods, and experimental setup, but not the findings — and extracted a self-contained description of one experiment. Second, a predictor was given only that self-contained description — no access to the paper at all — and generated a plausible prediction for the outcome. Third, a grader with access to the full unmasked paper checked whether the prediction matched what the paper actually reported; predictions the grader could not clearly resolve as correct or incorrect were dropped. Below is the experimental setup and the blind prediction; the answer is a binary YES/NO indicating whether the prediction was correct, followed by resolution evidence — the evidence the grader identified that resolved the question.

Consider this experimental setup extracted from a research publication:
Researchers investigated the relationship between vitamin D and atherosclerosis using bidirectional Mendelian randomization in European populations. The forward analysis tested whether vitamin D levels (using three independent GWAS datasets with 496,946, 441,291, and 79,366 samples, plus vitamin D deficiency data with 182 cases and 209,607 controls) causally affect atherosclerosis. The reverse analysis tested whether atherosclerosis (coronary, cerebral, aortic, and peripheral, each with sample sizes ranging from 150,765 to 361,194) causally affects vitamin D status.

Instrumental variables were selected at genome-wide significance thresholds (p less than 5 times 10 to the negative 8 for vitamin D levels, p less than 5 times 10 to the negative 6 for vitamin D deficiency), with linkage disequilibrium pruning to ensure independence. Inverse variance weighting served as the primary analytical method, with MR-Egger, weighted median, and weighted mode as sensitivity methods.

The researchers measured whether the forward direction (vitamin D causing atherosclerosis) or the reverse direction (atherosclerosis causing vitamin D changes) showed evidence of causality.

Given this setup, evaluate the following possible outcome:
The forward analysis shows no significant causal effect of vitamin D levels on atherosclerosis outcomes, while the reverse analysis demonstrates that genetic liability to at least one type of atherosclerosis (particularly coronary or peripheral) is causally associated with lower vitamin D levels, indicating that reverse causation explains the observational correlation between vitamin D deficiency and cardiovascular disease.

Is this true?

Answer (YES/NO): YES